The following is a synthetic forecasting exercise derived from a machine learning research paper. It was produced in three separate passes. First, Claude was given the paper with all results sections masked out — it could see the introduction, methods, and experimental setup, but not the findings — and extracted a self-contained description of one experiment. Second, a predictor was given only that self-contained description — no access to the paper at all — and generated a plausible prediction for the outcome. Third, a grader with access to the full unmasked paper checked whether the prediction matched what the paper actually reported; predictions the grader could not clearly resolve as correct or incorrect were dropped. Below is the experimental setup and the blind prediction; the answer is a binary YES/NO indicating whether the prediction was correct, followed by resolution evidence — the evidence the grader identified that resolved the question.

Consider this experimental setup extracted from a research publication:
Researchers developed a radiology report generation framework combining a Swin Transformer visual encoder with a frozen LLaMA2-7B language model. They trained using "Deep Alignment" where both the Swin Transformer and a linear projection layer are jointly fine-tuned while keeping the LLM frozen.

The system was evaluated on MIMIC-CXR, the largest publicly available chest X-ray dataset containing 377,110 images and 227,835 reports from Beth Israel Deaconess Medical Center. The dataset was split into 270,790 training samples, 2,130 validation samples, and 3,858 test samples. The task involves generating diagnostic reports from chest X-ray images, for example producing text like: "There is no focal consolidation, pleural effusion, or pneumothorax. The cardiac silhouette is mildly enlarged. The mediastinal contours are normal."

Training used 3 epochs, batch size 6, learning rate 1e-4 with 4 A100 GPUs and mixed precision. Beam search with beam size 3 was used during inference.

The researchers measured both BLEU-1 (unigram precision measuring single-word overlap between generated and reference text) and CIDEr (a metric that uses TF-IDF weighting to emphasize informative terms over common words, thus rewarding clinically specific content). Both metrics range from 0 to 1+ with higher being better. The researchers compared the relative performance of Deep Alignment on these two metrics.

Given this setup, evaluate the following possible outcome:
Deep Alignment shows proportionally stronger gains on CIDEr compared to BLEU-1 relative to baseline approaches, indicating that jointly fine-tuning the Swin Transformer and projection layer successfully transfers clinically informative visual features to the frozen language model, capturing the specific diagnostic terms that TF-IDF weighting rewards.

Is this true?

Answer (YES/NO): NO